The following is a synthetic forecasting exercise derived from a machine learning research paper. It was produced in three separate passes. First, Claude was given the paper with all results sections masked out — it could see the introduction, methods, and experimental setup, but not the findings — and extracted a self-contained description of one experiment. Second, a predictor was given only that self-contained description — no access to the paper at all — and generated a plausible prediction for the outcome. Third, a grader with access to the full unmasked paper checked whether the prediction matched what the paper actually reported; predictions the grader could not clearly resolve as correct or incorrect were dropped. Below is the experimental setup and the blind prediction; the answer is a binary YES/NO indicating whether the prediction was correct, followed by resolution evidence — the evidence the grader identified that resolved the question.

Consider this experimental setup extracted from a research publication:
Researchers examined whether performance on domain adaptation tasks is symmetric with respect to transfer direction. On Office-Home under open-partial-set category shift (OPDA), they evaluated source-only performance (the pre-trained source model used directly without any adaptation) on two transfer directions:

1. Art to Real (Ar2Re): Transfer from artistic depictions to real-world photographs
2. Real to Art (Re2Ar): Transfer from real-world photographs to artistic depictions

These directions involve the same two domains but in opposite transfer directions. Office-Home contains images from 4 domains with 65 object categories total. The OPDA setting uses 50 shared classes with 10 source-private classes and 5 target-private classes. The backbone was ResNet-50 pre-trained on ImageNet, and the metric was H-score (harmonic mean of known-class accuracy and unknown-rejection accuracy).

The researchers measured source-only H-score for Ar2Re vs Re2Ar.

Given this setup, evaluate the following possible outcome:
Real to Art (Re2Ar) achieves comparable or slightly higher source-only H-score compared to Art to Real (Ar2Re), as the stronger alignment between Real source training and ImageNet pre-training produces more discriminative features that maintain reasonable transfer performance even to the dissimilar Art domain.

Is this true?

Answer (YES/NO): NO